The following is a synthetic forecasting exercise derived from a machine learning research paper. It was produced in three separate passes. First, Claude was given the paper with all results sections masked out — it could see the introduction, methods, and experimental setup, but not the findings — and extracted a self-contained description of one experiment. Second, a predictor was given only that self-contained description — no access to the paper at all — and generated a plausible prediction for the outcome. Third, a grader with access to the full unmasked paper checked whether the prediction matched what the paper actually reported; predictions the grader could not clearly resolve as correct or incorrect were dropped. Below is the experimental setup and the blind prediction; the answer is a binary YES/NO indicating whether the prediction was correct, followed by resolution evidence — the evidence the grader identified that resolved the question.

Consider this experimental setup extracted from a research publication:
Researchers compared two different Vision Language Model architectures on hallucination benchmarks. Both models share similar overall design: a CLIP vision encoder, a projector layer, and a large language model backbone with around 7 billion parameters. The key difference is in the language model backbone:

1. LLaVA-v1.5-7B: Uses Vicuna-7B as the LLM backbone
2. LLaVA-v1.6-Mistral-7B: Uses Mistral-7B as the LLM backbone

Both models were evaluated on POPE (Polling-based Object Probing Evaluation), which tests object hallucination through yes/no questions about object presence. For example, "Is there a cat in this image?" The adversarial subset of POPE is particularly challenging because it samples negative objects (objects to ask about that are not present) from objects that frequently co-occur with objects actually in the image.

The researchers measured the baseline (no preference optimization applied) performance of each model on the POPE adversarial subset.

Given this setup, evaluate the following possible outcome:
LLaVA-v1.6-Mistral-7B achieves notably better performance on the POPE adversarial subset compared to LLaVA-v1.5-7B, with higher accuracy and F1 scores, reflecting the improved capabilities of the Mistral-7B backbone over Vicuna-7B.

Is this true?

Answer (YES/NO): NO